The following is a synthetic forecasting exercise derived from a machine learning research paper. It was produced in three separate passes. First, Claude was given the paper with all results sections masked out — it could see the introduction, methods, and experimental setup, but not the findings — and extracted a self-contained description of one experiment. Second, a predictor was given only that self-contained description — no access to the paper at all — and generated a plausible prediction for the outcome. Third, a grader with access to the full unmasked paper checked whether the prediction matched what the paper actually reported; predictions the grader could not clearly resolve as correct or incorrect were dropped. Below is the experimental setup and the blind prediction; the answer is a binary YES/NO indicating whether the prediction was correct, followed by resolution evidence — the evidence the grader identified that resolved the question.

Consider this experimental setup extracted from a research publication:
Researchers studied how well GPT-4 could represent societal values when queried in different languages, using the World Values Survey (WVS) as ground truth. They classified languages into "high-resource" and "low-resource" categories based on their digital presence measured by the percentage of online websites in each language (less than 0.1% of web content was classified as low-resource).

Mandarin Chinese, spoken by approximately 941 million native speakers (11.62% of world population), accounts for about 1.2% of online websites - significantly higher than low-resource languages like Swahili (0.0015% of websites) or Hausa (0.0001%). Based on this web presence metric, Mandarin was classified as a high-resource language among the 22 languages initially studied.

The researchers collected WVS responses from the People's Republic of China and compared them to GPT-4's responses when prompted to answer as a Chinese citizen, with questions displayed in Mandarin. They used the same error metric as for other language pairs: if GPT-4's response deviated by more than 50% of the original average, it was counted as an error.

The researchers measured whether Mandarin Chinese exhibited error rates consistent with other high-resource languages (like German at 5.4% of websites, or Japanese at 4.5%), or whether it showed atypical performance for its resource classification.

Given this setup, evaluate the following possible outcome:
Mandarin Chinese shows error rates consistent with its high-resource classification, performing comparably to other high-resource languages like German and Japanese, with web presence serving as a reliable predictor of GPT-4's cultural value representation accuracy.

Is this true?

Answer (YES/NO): NO